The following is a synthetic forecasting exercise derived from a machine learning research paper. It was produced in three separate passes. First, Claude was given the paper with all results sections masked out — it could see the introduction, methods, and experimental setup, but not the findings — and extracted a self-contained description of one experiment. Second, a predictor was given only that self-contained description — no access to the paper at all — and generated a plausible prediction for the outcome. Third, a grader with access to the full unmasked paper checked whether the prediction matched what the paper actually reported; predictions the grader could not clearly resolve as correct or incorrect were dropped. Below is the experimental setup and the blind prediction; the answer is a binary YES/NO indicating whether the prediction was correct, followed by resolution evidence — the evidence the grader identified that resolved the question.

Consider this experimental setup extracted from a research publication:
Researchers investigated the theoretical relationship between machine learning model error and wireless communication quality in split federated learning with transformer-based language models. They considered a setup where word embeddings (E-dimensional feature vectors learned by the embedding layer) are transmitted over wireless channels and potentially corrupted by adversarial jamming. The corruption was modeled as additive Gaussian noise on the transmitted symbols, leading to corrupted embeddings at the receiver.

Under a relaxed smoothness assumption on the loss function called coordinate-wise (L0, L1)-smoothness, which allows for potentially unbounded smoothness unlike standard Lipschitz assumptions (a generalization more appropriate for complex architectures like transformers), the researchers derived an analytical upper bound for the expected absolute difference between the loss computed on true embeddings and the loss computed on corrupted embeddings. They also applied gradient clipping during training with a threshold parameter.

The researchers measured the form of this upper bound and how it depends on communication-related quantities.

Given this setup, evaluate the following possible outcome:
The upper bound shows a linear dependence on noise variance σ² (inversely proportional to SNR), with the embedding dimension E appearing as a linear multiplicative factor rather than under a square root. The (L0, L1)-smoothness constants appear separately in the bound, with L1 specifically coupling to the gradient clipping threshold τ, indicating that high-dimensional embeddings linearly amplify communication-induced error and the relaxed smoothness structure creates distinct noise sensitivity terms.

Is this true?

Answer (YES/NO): NO